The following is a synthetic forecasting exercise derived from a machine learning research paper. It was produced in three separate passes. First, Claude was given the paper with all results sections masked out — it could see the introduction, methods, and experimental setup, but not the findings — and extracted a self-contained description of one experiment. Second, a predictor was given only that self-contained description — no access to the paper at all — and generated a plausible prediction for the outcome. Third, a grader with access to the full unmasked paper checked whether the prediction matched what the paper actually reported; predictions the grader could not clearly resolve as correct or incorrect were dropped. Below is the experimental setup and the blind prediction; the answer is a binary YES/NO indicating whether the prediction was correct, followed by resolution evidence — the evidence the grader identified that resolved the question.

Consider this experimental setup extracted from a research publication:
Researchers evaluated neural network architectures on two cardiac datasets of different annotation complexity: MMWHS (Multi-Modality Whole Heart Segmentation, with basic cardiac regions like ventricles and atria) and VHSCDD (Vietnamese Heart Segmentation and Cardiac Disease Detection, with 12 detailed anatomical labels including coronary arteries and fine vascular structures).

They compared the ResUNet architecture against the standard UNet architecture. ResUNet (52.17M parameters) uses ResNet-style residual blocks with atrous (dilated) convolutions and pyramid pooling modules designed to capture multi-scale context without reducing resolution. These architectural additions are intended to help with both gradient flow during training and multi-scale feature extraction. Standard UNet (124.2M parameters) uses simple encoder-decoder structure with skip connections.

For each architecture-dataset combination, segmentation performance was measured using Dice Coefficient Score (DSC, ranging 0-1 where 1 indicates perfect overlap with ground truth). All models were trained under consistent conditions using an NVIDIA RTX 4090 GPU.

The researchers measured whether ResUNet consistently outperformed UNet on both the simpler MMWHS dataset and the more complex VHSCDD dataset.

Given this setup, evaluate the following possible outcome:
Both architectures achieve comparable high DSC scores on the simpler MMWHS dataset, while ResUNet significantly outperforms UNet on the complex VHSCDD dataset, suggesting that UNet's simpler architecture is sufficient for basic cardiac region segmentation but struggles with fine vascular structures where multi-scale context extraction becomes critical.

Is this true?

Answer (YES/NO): NO